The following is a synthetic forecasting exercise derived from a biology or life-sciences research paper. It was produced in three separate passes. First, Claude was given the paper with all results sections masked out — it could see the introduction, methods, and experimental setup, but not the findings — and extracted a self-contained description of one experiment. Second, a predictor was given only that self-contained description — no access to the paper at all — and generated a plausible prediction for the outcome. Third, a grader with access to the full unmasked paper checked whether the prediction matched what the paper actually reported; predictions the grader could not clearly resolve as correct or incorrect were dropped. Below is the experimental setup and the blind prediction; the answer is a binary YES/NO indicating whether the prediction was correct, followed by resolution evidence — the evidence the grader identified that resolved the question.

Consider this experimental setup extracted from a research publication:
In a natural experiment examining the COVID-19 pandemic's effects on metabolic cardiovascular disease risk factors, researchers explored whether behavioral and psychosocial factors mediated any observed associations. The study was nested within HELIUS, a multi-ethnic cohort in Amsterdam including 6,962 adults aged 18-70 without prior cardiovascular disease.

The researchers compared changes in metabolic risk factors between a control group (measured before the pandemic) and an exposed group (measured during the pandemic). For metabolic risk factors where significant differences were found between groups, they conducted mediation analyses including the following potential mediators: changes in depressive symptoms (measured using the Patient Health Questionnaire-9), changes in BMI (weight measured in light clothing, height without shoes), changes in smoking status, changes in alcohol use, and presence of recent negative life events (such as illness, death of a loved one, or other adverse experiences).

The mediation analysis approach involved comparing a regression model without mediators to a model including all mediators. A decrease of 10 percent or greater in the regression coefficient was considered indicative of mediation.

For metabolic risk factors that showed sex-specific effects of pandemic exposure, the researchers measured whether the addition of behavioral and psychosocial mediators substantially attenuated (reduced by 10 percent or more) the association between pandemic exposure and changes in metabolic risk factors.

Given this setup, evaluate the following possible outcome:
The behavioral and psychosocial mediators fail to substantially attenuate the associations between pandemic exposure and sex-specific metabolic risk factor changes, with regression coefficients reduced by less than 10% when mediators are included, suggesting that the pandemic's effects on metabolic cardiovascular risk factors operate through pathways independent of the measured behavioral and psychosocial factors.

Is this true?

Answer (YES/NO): NO